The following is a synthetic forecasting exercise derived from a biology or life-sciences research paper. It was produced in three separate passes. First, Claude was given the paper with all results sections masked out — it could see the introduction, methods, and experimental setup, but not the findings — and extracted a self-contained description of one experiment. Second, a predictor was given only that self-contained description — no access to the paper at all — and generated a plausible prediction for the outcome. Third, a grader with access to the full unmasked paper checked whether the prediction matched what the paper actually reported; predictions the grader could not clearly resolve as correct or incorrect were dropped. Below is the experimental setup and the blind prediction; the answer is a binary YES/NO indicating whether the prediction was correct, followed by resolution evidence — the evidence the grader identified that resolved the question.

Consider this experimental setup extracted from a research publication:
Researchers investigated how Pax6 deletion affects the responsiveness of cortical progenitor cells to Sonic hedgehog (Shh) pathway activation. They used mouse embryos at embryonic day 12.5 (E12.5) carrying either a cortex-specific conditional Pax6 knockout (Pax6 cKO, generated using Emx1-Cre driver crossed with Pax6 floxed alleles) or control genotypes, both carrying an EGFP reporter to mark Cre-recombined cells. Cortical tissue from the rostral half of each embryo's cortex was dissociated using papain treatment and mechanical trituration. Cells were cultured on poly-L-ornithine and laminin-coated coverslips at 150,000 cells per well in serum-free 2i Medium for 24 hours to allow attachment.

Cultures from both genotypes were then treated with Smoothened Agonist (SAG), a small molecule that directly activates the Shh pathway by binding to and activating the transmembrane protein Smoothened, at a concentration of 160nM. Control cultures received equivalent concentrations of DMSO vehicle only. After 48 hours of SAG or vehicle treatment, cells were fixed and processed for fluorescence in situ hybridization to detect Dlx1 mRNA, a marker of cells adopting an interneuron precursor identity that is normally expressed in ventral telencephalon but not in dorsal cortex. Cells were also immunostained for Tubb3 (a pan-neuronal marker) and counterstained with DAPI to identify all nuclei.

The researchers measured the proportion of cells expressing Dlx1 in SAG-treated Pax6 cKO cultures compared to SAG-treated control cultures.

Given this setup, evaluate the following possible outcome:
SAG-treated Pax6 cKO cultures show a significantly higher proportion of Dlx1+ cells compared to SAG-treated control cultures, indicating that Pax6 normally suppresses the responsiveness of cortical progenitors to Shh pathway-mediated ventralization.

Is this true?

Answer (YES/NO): YES